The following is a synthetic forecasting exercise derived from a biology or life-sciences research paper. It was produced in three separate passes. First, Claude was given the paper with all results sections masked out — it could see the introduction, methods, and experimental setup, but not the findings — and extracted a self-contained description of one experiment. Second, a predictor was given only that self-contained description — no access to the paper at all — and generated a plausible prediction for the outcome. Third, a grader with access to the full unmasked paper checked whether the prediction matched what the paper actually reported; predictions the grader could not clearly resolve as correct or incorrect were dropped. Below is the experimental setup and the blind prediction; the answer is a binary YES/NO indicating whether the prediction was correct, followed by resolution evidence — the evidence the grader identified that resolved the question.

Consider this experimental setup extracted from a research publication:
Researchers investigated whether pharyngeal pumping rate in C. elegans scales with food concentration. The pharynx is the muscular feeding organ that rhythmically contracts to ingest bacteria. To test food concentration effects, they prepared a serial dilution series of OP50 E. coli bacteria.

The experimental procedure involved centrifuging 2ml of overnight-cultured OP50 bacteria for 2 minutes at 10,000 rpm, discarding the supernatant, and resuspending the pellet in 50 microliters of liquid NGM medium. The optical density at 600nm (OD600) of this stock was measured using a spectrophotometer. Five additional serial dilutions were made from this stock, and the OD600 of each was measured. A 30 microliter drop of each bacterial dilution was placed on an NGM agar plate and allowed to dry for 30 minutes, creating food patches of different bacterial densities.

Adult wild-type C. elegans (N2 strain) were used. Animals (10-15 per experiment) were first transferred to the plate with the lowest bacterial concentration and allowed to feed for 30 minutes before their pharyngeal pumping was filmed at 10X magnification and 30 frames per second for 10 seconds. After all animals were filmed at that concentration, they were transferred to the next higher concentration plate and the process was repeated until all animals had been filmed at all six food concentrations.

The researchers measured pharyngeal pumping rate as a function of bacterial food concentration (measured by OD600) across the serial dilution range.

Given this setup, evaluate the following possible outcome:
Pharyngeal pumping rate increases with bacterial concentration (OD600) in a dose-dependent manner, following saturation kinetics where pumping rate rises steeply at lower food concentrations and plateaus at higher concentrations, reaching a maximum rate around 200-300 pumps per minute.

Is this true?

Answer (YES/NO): NO